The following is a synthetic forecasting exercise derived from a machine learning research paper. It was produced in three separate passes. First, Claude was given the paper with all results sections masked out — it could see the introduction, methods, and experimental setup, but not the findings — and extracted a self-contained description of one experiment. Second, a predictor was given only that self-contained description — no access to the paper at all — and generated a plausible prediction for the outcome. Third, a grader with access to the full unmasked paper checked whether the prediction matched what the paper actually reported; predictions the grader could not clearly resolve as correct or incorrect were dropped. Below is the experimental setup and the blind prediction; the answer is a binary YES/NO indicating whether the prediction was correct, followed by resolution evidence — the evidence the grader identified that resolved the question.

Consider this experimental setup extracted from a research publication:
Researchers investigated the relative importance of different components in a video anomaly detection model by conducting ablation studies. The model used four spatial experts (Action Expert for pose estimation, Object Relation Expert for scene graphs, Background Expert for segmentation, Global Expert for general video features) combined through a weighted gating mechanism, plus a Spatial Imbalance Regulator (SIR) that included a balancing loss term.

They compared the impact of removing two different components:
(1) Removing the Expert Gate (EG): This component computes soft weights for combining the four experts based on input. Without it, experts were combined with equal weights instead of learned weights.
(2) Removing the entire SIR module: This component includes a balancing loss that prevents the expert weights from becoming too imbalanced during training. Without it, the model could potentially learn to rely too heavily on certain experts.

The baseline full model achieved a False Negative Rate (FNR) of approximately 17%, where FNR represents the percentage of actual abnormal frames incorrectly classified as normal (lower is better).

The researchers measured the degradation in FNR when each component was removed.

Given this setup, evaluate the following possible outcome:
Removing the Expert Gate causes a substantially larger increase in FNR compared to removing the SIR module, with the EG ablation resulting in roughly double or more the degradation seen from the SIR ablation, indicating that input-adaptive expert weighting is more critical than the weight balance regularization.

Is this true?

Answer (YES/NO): NO